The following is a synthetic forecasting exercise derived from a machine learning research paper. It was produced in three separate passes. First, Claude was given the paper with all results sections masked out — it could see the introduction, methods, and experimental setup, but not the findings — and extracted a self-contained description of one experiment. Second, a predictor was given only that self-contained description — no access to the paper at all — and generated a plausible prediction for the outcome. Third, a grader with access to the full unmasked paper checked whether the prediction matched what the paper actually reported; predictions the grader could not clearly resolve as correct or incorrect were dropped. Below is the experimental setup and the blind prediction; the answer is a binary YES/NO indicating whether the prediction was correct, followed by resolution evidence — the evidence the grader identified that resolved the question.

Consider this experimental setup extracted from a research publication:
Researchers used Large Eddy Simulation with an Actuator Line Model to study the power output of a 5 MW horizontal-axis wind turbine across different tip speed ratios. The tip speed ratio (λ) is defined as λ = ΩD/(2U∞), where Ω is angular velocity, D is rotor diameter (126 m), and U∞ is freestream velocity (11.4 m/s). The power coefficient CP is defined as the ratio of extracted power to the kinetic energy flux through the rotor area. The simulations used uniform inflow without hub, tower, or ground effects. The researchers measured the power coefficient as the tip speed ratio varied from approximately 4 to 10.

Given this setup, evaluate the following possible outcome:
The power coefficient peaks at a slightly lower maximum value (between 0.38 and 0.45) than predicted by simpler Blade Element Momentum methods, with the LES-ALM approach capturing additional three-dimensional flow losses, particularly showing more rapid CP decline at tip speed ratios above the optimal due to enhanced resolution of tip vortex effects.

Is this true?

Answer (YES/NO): NO